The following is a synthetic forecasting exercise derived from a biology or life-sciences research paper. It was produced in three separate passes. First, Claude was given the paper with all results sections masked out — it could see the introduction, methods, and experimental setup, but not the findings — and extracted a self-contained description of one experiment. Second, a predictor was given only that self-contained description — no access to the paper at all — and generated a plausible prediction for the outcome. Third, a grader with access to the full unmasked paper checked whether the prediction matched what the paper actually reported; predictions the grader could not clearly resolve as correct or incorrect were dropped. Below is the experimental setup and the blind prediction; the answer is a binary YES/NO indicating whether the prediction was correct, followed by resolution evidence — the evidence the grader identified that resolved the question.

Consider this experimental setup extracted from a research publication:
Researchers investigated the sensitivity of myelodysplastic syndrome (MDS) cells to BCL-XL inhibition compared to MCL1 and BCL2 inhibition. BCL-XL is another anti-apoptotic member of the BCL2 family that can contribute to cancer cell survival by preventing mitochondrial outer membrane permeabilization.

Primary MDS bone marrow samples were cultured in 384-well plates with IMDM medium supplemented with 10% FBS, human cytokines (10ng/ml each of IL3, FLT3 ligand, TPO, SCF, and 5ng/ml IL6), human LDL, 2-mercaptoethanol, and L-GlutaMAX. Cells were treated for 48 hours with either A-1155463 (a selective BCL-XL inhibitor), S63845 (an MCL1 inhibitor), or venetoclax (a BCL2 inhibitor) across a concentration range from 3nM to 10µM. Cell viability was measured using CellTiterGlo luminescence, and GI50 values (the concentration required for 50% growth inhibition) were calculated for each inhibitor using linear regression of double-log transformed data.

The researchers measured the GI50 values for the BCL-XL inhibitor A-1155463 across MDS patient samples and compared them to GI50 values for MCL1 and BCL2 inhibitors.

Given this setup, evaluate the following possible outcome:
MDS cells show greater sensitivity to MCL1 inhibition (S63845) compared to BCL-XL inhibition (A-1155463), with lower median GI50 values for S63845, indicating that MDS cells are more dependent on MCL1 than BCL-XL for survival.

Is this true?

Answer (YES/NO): YES